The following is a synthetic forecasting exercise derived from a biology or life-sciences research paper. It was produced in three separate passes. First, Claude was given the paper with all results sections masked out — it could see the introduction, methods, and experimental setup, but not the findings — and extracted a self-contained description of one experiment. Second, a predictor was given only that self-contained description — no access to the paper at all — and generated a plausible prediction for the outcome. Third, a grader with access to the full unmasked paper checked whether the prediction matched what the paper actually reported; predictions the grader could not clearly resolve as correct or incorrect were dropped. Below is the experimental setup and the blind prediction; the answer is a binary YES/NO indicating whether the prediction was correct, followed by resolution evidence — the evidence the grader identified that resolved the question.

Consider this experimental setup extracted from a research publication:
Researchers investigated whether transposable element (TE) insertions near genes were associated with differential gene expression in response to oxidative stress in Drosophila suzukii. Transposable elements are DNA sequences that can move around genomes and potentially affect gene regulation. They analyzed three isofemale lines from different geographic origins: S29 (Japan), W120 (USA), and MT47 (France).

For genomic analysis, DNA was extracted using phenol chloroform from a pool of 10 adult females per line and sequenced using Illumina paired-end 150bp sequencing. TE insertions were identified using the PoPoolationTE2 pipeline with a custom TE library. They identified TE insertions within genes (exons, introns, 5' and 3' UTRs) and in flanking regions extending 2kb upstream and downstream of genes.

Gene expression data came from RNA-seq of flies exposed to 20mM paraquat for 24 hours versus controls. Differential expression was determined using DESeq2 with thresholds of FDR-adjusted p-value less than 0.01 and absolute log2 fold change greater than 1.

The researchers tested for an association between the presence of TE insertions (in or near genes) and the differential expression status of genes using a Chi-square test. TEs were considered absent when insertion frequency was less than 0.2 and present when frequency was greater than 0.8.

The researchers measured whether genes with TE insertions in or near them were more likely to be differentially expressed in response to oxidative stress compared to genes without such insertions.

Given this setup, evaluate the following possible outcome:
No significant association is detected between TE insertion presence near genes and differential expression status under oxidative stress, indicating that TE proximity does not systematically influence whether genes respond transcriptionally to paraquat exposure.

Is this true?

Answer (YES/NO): NO